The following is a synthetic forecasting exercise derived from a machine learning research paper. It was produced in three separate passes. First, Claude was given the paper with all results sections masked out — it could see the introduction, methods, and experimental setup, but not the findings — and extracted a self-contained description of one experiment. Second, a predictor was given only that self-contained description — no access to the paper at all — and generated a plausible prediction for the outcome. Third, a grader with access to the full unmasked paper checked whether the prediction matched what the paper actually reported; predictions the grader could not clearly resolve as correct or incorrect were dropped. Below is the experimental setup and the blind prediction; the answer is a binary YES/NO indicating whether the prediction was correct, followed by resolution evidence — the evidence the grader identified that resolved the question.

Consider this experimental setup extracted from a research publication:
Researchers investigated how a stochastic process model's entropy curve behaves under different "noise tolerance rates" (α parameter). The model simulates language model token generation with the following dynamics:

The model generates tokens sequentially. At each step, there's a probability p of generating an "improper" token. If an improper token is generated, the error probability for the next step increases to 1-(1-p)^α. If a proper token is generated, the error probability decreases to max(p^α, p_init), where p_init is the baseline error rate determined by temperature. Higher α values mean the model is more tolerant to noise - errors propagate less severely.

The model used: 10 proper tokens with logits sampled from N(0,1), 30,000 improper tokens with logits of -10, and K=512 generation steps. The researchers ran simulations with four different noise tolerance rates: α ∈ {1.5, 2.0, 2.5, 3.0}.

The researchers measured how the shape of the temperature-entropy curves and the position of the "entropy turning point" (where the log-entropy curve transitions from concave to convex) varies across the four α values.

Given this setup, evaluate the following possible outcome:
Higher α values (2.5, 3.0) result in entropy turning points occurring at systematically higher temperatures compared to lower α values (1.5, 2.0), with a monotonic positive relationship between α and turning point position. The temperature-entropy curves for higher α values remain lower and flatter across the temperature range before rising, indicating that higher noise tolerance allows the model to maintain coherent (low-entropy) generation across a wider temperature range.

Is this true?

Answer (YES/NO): NO